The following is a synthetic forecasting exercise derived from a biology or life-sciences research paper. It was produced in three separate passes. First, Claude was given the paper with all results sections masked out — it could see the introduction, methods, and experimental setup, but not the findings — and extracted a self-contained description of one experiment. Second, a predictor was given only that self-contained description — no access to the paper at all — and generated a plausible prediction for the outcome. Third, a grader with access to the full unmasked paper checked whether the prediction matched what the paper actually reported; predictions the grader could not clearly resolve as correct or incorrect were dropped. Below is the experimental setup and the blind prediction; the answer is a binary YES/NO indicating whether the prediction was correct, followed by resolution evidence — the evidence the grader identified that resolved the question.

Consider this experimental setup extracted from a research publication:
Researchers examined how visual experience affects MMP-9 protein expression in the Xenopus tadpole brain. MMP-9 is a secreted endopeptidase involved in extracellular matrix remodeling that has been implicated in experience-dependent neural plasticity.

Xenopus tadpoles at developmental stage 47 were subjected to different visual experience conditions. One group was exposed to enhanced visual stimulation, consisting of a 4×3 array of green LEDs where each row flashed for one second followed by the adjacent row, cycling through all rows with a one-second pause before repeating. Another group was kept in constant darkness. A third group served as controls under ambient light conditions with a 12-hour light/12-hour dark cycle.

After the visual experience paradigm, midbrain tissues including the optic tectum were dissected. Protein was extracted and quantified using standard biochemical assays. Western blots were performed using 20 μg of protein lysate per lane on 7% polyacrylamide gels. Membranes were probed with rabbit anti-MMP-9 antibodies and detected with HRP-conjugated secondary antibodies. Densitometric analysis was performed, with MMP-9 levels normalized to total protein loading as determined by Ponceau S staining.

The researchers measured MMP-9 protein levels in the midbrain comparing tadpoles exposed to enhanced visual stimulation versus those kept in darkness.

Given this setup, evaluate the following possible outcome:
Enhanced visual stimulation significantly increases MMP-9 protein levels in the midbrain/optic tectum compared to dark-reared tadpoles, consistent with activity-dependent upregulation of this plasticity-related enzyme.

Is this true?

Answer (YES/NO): YES